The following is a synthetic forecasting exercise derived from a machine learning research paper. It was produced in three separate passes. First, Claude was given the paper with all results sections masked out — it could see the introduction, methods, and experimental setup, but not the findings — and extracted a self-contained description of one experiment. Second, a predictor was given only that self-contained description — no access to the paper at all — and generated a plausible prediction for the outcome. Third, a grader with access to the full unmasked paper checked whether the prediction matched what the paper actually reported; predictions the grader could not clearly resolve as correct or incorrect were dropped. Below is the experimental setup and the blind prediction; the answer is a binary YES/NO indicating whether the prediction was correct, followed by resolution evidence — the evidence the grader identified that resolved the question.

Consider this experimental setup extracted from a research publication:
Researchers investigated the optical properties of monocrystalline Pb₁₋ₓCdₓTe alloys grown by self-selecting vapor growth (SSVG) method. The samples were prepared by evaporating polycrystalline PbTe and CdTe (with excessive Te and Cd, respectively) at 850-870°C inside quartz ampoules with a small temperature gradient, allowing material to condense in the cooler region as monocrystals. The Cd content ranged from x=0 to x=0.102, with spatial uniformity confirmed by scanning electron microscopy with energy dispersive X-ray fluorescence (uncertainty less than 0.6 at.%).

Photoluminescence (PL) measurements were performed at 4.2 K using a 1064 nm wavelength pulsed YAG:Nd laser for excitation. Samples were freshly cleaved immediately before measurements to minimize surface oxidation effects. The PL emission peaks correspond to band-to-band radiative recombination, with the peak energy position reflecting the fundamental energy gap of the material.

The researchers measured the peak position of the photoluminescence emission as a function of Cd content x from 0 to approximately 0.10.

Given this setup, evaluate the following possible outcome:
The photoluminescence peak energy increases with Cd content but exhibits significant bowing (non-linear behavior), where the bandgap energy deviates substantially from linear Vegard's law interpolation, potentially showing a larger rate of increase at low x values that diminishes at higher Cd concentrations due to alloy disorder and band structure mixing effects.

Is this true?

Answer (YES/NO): NO